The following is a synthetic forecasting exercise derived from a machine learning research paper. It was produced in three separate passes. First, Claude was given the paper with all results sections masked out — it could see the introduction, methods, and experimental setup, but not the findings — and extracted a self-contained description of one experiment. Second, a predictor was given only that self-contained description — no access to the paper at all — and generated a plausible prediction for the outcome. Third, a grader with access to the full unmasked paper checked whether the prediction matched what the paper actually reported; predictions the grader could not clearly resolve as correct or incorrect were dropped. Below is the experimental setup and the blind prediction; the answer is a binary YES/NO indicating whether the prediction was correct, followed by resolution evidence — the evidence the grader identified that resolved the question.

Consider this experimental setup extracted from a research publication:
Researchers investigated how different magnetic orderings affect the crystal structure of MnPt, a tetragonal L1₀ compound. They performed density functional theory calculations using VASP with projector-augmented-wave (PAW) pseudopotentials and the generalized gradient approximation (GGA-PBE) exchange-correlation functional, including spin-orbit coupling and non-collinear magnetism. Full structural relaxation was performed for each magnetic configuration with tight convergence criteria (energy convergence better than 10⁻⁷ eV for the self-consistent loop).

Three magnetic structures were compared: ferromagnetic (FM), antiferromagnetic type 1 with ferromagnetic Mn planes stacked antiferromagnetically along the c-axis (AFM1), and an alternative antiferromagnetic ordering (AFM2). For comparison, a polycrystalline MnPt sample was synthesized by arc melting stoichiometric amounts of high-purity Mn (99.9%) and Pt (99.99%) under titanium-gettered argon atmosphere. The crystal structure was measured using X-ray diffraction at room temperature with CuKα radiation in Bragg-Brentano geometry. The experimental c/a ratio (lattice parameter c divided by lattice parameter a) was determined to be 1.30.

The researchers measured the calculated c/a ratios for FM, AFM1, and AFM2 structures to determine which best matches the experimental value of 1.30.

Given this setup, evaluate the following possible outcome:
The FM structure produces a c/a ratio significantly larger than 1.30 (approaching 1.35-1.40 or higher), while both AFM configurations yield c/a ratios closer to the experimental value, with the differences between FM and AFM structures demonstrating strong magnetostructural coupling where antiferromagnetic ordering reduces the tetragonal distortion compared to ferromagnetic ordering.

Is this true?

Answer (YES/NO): NO